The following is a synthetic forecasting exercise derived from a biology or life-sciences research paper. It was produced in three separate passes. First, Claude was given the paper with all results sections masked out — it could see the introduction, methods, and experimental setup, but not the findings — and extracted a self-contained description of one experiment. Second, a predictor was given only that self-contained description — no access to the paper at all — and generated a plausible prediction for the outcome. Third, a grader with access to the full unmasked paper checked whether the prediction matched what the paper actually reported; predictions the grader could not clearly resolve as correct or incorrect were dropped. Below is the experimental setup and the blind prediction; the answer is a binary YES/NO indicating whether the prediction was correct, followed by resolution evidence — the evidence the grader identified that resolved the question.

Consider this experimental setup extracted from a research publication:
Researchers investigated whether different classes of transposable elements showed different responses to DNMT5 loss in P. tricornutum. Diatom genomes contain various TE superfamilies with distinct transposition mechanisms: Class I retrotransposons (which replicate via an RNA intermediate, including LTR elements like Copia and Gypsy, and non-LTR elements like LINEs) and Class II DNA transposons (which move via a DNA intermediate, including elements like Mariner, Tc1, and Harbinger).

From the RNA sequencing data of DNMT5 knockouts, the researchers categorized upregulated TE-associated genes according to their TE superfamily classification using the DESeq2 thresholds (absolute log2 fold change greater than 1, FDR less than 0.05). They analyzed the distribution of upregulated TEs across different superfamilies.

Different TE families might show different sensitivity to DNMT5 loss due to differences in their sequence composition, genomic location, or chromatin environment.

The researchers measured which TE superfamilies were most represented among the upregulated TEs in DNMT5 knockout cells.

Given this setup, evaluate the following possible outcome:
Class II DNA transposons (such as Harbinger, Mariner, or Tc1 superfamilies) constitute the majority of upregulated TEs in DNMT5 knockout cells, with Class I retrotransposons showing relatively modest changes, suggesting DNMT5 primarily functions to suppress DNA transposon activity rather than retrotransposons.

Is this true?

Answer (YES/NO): NO